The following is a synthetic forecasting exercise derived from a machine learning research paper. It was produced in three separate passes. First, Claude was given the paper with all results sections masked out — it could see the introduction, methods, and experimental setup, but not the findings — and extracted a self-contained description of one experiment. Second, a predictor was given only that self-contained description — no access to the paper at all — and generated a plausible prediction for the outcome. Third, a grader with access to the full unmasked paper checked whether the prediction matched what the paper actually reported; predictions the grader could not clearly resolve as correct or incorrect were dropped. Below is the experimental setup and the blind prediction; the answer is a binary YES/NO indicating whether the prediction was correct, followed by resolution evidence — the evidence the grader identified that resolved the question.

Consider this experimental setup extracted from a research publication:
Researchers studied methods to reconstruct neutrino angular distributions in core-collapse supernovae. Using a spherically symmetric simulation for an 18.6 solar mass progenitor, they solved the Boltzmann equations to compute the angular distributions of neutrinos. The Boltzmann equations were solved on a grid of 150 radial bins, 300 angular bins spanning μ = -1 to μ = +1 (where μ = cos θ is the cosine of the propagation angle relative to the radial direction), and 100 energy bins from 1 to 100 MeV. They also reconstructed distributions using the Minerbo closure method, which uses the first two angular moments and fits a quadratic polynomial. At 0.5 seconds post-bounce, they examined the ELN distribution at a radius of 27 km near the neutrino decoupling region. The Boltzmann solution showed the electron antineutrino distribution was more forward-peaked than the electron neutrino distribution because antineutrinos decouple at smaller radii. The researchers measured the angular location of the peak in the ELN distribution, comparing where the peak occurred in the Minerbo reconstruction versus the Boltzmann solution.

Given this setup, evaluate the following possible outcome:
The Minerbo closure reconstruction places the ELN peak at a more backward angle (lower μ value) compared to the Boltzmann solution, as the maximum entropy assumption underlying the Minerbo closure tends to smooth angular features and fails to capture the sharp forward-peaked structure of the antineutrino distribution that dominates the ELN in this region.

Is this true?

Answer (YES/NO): YES